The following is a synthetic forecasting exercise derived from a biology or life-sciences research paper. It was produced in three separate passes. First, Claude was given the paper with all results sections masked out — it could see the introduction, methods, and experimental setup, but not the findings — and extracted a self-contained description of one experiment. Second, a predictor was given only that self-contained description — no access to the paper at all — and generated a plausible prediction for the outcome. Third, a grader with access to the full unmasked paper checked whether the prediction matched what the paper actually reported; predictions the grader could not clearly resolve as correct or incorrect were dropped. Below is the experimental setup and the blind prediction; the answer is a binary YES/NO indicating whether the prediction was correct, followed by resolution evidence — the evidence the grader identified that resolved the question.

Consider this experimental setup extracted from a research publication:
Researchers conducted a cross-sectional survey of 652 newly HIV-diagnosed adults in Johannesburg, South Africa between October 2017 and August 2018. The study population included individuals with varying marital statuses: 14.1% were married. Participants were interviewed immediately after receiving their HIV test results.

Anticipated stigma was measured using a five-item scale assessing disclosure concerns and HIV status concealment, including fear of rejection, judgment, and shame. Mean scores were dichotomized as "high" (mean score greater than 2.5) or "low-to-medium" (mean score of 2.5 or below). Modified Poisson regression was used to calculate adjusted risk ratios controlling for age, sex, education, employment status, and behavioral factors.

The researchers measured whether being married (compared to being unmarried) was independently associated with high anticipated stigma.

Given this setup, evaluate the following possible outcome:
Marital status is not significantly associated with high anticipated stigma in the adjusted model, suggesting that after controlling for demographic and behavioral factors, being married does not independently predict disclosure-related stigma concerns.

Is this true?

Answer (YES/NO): NO